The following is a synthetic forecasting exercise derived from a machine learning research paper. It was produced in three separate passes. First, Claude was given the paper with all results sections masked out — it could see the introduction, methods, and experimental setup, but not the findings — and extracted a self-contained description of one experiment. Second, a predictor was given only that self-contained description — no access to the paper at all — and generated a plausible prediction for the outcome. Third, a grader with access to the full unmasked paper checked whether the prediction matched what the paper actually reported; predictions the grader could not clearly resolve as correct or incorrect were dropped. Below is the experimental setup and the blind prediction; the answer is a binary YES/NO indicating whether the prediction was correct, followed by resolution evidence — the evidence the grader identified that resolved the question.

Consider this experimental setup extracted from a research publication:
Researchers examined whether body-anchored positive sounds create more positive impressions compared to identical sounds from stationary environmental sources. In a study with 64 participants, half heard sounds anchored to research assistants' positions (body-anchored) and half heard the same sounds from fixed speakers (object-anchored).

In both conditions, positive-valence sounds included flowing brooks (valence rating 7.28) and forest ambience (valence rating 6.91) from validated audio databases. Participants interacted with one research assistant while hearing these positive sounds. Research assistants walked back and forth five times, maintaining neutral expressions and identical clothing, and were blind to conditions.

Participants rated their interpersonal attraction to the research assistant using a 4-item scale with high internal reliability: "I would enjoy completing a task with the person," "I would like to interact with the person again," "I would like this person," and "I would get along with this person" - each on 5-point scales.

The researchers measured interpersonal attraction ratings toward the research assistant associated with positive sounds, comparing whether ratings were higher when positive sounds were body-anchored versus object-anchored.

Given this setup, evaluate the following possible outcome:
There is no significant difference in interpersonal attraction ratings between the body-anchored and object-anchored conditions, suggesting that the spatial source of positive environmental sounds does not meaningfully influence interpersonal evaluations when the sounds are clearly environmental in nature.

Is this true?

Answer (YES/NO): YES